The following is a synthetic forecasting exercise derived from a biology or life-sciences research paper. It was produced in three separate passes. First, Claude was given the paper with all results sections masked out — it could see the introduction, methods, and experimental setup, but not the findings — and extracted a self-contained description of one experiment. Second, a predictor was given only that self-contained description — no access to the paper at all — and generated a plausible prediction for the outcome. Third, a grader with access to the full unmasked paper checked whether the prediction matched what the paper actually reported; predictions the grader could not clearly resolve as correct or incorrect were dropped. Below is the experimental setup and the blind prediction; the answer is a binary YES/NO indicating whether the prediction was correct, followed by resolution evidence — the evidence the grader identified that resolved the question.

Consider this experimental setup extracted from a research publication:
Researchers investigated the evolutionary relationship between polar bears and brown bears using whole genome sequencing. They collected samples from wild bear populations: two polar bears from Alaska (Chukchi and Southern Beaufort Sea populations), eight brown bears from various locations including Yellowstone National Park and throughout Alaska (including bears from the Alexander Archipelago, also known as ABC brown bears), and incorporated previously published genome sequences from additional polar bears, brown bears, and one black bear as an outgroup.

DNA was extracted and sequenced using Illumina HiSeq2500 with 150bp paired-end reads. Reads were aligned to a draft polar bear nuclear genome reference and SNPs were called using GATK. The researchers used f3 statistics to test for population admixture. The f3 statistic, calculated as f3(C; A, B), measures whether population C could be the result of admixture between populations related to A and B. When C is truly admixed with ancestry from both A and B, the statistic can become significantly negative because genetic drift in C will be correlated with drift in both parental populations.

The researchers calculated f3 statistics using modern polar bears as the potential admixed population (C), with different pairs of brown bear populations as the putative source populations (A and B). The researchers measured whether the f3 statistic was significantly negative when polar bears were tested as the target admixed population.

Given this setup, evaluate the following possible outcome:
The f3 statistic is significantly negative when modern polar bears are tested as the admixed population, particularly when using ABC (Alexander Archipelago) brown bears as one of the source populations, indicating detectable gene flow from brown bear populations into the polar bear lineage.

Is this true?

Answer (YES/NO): NO